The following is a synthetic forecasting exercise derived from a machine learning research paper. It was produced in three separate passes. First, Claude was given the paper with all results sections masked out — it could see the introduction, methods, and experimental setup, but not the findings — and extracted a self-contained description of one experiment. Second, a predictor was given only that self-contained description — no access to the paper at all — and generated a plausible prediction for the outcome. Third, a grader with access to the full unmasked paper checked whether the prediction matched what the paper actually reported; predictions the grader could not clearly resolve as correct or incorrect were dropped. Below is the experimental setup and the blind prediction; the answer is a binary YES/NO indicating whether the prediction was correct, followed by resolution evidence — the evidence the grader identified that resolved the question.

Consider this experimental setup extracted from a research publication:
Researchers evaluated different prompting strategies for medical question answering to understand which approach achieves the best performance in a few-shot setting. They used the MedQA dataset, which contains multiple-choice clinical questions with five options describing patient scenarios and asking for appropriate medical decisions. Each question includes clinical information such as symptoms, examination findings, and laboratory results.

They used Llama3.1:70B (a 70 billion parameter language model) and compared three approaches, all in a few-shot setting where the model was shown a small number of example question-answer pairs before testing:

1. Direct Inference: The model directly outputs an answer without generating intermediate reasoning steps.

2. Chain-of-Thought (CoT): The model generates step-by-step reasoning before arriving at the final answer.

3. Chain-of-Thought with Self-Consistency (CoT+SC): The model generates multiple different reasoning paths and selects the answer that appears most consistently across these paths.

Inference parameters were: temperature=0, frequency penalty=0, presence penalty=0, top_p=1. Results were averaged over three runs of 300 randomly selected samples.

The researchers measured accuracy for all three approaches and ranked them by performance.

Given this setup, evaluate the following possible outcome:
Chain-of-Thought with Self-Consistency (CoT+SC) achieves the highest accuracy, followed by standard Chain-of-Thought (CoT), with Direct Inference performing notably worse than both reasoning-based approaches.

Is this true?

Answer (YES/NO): NO